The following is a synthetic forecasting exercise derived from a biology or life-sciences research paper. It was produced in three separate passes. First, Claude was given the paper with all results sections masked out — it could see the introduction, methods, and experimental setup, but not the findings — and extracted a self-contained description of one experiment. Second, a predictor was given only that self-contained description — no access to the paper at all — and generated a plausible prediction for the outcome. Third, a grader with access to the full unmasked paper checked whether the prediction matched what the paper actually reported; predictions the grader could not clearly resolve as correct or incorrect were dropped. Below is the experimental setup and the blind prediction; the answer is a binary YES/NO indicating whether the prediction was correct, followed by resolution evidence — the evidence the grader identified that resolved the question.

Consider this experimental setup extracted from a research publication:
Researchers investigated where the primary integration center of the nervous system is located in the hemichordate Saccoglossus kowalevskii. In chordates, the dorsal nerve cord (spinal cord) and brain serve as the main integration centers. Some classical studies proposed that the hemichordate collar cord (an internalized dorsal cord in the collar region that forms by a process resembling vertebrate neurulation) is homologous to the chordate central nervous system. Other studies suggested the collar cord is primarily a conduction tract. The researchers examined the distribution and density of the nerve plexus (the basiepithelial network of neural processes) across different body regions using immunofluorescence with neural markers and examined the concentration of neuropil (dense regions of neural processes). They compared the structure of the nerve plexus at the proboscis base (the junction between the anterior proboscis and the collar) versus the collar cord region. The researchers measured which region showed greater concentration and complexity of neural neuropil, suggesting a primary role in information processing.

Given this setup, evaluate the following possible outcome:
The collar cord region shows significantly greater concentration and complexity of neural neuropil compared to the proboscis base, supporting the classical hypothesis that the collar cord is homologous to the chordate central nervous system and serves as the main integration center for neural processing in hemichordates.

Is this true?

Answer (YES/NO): NO